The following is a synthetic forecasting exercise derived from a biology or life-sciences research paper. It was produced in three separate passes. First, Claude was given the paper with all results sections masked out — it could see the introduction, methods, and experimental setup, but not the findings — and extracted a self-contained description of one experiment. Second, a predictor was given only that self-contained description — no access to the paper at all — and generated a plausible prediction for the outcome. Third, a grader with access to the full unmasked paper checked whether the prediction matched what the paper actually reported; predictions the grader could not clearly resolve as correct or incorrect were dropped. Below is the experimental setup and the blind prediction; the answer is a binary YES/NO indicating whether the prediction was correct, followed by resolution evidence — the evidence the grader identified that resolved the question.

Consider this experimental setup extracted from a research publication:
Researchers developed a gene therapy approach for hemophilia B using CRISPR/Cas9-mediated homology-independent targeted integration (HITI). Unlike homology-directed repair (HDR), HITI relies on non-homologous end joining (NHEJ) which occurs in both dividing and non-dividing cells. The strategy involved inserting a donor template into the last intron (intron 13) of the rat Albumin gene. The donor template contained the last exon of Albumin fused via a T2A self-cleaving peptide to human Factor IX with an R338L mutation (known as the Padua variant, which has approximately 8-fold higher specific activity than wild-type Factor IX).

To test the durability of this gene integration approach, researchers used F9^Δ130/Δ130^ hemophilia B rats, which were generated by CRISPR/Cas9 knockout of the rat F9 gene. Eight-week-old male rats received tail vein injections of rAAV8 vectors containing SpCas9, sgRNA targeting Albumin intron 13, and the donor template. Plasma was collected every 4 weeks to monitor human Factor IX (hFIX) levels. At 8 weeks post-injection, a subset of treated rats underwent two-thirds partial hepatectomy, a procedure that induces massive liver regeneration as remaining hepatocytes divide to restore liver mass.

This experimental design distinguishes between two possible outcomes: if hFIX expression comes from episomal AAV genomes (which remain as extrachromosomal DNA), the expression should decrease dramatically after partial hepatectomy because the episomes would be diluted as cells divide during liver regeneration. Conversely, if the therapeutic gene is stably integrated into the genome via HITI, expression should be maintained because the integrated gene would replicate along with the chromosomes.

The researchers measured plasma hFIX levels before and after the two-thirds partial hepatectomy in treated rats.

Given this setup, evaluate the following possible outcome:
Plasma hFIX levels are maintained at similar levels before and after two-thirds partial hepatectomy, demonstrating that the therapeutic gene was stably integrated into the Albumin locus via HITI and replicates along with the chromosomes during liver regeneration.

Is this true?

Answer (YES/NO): YES